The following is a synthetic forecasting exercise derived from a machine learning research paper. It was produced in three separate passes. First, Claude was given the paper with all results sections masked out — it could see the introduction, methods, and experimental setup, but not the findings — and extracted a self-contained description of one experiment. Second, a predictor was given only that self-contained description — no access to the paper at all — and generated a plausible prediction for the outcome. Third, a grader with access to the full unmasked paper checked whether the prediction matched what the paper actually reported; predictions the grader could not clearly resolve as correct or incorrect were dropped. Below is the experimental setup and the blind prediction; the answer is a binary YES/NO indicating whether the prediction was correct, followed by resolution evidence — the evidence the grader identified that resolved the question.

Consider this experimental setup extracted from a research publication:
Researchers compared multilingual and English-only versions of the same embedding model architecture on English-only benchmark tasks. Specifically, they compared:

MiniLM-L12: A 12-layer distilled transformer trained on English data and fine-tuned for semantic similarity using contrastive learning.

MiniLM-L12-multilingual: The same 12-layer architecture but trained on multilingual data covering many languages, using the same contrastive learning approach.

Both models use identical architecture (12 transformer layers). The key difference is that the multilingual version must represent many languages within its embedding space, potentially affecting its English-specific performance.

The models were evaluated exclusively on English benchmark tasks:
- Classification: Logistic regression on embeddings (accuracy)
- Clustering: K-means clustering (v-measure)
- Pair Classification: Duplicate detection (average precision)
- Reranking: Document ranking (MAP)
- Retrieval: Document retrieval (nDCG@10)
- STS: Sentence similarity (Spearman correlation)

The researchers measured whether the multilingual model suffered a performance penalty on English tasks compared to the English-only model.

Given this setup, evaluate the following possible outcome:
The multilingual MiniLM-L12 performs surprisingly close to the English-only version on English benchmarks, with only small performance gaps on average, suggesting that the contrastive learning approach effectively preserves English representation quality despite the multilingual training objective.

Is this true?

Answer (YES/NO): NO